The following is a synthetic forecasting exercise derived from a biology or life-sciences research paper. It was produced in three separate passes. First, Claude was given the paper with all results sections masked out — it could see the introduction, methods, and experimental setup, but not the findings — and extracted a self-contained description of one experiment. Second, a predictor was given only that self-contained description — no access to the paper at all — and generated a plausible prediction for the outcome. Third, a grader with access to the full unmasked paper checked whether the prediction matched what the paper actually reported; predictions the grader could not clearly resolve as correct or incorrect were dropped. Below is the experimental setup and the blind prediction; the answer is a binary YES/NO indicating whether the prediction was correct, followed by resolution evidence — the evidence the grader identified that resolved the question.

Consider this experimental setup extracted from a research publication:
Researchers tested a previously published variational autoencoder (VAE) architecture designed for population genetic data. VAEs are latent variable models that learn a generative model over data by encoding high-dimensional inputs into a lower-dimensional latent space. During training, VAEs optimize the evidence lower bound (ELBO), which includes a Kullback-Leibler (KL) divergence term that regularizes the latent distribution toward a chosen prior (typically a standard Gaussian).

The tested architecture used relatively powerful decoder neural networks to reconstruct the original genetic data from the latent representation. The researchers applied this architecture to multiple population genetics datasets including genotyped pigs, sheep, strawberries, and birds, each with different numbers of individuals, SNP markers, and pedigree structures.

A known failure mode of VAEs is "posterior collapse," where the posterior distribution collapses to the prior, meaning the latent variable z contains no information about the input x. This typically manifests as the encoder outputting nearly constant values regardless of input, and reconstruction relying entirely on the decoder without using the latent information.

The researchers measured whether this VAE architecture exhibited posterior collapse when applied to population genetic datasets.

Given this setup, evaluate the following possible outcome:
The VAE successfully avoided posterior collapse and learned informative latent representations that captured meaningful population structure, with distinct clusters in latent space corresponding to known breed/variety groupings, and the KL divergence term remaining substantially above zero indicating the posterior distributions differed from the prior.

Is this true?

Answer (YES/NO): NO